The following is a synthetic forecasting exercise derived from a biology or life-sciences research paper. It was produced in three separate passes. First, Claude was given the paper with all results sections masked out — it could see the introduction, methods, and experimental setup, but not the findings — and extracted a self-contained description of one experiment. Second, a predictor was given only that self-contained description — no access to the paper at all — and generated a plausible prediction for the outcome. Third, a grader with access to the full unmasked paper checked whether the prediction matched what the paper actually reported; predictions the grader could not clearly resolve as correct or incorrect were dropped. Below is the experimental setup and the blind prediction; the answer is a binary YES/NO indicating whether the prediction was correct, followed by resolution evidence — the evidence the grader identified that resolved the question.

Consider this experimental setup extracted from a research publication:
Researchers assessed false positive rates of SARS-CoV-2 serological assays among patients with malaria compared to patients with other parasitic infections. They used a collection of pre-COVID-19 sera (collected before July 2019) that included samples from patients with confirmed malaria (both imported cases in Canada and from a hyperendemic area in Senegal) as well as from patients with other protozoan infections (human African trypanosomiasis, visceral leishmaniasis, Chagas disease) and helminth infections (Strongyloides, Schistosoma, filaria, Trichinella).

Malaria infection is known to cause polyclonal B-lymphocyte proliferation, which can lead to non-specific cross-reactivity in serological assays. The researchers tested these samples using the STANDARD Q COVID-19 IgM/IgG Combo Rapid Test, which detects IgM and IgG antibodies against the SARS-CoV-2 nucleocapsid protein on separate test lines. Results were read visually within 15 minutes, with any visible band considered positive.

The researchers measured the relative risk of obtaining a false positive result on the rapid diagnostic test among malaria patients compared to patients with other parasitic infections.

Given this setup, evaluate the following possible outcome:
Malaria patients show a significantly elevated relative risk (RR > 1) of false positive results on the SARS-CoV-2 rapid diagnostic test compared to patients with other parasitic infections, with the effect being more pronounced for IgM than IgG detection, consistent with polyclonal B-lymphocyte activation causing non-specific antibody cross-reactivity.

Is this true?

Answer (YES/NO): NO